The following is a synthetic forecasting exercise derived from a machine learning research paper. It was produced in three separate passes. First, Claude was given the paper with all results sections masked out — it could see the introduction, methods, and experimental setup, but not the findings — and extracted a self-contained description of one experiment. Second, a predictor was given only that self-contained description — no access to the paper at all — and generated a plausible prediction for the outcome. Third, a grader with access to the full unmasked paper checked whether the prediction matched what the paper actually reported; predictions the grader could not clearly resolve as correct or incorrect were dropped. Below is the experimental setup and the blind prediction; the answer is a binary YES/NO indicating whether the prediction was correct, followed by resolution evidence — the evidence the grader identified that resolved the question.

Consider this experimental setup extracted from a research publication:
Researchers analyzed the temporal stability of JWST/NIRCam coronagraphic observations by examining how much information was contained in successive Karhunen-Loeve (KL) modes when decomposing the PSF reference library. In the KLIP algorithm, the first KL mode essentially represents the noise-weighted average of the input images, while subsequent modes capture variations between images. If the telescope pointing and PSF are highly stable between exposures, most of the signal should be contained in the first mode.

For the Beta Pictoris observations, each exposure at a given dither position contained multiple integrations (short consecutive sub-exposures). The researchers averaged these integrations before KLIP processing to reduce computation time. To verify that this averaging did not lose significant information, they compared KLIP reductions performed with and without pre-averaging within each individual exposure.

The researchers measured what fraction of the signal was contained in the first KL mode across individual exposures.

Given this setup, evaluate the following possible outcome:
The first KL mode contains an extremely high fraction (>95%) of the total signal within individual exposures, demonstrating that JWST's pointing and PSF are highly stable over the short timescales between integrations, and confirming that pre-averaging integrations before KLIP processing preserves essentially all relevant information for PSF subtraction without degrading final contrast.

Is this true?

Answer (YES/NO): YES